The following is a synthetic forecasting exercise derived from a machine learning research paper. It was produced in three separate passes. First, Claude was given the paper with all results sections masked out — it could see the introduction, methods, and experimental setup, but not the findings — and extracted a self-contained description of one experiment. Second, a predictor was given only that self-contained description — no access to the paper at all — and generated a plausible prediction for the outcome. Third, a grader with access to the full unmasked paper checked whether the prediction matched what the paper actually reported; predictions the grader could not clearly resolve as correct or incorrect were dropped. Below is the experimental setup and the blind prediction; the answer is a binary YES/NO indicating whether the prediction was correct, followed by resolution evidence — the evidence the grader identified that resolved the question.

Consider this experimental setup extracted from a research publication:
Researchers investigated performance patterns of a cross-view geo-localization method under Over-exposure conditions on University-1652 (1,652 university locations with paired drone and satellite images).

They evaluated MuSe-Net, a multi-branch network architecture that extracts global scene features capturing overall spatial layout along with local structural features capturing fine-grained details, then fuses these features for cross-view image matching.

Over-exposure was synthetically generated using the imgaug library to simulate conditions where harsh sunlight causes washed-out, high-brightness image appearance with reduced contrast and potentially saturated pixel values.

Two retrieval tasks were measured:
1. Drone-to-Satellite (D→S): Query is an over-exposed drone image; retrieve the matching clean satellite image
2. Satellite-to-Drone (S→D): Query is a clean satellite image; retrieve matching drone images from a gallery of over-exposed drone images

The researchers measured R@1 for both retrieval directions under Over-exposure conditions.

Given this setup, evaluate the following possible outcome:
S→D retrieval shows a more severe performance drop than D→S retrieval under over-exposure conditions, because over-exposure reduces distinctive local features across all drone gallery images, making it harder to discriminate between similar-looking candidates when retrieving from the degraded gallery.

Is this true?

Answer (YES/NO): NO